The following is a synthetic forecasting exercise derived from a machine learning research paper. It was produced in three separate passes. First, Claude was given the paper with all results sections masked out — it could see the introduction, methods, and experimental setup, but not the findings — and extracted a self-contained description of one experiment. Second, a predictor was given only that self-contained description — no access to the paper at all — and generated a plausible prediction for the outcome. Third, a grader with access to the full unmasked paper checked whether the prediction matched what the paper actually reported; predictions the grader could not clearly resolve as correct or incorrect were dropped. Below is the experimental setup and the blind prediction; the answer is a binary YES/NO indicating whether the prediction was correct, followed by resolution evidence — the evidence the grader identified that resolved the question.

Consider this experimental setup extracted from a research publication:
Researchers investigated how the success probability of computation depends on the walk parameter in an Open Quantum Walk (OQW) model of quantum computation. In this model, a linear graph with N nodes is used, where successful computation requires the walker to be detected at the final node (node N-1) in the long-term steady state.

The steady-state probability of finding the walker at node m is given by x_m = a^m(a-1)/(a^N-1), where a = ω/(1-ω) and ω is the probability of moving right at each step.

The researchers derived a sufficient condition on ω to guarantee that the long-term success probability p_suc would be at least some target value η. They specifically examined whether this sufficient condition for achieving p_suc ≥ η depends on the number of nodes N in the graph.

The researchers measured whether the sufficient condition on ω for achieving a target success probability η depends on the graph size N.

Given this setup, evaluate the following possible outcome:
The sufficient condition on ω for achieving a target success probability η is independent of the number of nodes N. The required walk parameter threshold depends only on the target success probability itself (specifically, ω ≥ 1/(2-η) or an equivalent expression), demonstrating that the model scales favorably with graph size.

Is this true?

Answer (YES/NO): YES